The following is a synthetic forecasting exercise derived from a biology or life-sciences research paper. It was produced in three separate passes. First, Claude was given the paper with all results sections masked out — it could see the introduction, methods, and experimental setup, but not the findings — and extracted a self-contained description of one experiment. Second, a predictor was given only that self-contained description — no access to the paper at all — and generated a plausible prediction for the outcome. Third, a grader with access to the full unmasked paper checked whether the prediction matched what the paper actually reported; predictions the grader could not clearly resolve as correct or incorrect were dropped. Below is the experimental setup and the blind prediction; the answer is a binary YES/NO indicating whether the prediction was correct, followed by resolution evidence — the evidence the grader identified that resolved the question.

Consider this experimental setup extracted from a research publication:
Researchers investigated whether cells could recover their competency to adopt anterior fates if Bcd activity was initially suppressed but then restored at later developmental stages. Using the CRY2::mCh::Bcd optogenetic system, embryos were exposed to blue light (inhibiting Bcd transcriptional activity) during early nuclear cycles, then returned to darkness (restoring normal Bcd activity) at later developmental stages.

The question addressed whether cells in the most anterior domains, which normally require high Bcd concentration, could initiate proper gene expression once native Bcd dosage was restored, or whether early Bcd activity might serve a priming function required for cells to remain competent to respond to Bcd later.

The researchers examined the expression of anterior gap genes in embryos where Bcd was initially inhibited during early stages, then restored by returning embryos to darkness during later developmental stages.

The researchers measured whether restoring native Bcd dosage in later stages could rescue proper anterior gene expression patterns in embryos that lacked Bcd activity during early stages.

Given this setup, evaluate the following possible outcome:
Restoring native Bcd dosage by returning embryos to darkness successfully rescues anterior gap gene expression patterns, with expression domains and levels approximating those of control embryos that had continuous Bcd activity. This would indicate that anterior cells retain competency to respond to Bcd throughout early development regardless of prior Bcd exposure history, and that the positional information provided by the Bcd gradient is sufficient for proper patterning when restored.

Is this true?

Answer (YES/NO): NO